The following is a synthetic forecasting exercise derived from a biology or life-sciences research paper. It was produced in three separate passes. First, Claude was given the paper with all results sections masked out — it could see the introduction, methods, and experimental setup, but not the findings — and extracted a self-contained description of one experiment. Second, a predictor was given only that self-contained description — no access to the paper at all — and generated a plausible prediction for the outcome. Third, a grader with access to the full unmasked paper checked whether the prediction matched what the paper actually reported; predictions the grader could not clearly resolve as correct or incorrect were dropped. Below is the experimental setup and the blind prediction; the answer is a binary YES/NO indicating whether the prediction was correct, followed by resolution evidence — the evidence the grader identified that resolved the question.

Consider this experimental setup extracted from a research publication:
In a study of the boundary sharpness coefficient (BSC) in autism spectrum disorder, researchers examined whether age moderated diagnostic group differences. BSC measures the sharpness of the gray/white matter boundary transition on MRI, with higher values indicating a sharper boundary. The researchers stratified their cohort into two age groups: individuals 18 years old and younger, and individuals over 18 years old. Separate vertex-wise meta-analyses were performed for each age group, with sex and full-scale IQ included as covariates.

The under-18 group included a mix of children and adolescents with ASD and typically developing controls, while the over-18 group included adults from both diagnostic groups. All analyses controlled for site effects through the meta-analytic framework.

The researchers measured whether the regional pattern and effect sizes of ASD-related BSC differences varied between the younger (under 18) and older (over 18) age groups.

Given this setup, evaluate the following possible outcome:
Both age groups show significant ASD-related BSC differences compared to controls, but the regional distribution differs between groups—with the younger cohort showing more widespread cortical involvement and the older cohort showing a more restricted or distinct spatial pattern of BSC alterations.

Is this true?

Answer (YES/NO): NO